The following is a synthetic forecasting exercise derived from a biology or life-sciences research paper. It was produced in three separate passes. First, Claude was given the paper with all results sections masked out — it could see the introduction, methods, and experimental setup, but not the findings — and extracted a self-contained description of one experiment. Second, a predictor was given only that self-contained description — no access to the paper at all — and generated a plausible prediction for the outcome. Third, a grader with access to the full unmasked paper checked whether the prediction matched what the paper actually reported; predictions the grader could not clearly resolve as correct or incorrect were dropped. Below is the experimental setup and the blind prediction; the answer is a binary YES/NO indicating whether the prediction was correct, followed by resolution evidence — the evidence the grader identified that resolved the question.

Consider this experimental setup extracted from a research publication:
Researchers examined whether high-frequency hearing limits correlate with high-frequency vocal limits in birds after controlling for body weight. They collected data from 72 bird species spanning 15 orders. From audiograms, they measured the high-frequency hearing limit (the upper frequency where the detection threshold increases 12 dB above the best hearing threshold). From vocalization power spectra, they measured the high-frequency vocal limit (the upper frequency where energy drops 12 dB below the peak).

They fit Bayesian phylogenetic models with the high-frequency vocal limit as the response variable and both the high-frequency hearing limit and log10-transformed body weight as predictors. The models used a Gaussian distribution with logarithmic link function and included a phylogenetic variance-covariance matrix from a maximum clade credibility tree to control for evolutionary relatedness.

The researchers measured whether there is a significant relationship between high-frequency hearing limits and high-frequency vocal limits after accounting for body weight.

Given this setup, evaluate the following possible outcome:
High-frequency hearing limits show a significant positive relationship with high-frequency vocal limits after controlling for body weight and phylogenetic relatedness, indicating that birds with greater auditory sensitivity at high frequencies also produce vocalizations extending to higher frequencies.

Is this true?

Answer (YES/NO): NO